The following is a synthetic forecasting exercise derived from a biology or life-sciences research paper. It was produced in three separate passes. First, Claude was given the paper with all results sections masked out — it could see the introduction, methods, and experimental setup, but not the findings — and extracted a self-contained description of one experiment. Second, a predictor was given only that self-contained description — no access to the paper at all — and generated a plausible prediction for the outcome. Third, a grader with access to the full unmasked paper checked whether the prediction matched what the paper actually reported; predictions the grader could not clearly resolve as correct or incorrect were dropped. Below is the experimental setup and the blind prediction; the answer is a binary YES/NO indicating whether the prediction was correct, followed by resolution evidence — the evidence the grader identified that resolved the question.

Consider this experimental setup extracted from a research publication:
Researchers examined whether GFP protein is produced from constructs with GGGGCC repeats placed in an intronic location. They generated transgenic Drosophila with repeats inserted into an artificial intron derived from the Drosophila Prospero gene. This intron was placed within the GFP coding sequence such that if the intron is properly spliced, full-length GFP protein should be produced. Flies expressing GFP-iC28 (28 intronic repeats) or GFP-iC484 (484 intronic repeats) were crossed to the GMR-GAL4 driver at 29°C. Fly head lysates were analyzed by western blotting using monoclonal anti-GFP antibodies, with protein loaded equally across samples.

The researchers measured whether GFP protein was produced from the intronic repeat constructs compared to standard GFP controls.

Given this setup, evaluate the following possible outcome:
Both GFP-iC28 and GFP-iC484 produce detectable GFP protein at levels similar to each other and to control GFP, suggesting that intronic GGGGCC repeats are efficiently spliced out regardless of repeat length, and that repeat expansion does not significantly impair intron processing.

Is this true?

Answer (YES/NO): YES